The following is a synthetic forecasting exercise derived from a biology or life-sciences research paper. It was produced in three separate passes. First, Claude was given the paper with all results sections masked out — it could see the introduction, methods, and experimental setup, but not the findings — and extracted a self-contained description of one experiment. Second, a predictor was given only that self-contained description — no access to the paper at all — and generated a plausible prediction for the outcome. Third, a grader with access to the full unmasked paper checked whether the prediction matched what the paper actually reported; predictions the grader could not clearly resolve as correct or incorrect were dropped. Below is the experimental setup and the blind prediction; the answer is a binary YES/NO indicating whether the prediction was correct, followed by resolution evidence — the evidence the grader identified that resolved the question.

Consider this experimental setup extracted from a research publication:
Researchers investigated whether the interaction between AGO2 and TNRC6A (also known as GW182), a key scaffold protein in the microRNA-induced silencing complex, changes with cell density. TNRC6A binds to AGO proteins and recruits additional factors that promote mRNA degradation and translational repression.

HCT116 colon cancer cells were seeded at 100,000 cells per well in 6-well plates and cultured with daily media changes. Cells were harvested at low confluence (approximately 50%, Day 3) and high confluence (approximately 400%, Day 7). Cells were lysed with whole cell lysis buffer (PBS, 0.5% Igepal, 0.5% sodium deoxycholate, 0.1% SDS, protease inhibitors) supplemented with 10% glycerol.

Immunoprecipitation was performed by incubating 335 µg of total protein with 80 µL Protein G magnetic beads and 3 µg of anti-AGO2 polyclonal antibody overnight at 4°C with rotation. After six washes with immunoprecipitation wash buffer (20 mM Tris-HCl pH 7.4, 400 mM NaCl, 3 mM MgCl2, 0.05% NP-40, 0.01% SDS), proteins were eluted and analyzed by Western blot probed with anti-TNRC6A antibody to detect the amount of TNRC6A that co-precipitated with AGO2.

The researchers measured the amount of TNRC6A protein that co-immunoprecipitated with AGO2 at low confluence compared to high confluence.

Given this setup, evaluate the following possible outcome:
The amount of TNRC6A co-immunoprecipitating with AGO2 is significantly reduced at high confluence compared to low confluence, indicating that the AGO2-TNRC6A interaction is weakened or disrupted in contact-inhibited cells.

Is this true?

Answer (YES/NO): YES